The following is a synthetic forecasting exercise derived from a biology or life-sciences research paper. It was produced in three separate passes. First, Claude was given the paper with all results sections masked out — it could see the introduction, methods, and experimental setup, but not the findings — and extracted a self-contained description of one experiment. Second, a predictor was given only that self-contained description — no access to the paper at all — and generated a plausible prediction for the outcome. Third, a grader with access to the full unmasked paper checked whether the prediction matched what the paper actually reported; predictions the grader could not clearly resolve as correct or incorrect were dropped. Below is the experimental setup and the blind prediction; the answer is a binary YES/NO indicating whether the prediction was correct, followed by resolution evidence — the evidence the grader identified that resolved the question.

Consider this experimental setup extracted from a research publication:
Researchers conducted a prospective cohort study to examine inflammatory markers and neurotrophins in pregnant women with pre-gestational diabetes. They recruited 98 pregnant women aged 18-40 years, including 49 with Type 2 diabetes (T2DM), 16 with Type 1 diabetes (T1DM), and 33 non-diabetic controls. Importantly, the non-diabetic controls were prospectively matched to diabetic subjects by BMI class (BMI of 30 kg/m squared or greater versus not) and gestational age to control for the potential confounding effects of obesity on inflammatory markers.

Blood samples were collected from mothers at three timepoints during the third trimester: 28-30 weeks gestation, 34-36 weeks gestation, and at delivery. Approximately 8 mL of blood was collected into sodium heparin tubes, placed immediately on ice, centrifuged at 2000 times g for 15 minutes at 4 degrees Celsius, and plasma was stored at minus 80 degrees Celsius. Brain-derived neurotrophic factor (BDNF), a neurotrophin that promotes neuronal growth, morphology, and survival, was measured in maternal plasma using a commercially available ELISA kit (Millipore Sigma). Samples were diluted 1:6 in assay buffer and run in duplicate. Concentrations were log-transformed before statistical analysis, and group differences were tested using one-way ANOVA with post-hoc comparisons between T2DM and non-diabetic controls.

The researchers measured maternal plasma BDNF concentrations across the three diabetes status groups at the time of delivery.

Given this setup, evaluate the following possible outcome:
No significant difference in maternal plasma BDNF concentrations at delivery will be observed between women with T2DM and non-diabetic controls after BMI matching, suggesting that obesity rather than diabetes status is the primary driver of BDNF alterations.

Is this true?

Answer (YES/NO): YES